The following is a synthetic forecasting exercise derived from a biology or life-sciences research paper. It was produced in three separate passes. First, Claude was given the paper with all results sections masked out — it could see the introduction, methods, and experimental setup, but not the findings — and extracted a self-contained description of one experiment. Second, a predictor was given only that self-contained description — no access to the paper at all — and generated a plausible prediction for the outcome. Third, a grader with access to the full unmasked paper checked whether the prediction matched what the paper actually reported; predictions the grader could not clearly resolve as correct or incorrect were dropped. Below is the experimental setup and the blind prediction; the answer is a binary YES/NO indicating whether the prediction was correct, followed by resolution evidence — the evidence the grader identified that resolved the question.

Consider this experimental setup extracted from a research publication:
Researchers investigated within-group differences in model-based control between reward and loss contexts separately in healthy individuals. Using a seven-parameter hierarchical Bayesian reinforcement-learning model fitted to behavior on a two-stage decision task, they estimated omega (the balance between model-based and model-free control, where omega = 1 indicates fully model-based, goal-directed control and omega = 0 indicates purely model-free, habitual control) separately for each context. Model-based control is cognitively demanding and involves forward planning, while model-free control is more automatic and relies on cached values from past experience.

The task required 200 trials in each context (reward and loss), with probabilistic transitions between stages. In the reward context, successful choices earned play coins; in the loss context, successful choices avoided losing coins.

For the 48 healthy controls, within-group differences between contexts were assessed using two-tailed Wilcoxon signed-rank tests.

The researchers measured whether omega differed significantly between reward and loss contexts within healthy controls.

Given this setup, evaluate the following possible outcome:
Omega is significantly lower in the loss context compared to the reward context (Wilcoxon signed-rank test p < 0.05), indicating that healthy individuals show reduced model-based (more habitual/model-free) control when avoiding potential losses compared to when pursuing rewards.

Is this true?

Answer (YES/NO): YES